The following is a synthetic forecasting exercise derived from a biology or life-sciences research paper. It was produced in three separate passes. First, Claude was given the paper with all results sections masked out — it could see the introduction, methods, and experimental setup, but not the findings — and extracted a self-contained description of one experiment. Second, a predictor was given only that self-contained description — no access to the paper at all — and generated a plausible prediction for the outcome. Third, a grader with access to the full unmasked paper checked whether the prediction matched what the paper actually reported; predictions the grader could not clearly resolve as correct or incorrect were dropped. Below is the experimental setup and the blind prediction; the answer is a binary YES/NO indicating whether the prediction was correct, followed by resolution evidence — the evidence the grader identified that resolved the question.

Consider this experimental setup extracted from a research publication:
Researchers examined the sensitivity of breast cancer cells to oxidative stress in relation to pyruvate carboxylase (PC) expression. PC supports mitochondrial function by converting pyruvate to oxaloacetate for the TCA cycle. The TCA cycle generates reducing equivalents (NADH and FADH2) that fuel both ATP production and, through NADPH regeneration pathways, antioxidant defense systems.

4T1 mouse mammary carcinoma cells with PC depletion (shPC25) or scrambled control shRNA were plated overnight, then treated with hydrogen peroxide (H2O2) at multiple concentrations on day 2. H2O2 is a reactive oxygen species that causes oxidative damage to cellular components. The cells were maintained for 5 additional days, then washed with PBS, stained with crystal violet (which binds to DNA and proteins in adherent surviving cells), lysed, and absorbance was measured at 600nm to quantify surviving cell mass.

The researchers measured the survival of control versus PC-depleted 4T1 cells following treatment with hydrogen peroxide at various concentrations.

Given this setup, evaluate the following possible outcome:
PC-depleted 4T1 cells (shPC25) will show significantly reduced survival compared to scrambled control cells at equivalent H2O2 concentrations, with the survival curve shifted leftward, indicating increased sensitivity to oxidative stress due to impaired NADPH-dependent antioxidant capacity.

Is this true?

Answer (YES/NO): YES